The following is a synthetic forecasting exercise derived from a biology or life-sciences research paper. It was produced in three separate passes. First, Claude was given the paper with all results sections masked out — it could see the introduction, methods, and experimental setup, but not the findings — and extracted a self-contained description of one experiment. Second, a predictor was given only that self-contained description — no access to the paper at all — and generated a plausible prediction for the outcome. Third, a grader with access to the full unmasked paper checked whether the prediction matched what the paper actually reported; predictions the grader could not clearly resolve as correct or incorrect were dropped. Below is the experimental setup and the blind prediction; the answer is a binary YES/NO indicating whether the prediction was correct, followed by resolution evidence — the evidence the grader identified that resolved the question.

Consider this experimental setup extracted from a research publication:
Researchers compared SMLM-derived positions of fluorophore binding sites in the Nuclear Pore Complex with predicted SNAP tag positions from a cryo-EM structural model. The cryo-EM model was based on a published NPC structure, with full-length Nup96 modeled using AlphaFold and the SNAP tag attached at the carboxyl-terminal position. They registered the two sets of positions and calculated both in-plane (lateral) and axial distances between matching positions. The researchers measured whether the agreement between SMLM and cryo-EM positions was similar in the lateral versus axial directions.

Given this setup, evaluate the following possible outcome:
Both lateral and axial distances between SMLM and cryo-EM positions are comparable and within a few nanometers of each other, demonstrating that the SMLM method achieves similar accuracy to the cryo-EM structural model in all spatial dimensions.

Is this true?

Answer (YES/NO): NO